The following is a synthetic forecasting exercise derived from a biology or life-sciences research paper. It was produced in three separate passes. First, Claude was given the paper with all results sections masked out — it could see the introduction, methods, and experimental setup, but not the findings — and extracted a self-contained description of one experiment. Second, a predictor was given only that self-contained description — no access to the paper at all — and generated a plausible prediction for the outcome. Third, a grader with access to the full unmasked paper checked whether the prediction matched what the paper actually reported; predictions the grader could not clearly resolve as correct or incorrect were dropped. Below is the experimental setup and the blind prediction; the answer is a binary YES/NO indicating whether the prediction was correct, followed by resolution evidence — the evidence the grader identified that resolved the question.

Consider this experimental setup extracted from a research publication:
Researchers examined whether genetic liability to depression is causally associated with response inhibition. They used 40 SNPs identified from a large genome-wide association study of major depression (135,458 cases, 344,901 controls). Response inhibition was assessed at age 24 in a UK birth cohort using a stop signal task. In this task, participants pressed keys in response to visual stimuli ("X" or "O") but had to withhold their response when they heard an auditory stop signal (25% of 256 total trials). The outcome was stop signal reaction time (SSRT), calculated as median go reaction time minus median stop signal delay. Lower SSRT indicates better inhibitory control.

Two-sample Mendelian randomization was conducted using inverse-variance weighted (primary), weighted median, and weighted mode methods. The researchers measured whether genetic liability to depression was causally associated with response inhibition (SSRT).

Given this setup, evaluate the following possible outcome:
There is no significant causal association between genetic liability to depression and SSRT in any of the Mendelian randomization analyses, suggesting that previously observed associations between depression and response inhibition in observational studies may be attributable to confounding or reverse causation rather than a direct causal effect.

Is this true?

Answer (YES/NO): YES